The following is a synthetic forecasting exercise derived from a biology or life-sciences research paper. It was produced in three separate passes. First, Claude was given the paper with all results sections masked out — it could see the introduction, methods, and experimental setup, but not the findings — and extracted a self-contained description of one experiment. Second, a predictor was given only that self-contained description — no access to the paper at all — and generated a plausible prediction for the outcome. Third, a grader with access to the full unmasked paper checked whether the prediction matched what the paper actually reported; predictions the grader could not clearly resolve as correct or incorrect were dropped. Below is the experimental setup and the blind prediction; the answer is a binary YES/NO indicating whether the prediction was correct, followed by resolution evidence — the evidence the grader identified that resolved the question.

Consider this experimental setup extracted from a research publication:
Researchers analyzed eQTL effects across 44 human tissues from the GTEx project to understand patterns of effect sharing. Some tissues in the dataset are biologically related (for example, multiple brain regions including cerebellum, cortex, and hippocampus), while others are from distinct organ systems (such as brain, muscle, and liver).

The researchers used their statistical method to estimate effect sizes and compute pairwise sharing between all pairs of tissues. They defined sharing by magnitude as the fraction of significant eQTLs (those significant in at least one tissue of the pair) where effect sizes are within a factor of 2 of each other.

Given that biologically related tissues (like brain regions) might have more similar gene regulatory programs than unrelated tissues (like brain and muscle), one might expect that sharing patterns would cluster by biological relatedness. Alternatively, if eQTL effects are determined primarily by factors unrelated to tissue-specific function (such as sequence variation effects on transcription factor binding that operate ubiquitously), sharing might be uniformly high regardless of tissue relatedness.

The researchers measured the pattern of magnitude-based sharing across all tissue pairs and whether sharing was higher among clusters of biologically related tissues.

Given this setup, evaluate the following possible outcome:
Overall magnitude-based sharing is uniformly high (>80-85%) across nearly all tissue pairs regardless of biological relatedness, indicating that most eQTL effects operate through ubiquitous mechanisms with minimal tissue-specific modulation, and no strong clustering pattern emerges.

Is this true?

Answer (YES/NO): NO